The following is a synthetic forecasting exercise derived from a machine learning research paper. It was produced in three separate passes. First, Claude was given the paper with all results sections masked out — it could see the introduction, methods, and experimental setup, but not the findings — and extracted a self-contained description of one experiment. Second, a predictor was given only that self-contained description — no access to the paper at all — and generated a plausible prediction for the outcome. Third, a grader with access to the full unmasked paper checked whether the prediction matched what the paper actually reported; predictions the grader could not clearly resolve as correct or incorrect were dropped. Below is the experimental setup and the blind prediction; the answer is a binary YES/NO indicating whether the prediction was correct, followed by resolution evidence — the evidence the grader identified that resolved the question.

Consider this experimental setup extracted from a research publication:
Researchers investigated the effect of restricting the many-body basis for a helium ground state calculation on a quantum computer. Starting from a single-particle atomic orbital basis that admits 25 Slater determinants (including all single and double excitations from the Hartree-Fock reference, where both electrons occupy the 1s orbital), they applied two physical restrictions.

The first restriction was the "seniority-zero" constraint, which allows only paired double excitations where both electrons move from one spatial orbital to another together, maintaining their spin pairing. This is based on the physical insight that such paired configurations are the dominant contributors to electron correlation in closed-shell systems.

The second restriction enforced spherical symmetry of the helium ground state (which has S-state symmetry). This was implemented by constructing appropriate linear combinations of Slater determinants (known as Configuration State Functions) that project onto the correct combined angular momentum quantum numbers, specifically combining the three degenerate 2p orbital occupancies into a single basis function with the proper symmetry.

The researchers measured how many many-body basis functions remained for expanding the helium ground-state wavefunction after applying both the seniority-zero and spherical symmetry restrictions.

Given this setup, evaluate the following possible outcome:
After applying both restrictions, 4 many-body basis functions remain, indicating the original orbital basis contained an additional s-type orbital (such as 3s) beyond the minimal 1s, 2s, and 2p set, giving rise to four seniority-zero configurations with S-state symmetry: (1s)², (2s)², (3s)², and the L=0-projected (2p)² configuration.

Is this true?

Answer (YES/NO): NO